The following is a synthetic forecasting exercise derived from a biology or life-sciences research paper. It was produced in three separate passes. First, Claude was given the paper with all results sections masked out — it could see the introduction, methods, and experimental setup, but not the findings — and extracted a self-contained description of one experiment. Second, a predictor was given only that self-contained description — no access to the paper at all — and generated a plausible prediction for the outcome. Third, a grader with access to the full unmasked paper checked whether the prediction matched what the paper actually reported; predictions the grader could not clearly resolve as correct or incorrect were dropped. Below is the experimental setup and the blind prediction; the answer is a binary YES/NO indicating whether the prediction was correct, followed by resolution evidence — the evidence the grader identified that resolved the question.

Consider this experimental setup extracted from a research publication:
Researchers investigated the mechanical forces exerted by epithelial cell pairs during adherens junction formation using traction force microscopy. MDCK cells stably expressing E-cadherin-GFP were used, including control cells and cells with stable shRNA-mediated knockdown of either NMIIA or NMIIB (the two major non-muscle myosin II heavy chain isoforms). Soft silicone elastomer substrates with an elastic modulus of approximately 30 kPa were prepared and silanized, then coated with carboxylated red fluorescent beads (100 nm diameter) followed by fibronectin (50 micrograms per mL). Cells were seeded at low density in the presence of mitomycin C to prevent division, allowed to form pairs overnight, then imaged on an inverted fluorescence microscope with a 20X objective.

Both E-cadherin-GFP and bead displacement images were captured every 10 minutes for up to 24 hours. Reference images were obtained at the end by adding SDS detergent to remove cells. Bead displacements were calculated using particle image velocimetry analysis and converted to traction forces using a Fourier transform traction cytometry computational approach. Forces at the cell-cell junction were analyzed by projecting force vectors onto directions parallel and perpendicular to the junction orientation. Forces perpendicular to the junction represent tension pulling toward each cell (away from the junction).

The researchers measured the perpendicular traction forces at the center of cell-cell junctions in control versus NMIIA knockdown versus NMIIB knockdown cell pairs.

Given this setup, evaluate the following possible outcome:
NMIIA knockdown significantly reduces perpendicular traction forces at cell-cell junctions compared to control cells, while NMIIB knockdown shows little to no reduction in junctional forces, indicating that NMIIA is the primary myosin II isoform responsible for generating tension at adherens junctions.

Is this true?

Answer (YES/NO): NO